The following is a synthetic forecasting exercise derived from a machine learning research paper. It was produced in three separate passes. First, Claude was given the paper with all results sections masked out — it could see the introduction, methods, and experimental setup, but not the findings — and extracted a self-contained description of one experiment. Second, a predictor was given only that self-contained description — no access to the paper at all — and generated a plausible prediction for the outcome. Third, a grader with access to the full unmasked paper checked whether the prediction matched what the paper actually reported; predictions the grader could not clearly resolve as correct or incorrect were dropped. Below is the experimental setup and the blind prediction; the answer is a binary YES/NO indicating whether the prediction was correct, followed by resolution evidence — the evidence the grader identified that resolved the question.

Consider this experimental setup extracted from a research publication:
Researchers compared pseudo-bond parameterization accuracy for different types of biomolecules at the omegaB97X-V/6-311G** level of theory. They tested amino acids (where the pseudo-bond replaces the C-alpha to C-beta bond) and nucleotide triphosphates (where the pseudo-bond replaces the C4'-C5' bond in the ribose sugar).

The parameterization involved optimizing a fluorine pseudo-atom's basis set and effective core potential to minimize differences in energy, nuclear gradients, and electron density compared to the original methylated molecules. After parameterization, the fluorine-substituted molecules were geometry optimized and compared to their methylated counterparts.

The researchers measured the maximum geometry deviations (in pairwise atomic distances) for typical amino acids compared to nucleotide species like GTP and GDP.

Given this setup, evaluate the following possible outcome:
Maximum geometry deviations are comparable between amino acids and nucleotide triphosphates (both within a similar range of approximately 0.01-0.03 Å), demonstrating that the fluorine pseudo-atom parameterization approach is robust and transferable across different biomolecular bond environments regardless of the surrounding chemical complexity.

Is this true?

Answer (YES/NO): NO